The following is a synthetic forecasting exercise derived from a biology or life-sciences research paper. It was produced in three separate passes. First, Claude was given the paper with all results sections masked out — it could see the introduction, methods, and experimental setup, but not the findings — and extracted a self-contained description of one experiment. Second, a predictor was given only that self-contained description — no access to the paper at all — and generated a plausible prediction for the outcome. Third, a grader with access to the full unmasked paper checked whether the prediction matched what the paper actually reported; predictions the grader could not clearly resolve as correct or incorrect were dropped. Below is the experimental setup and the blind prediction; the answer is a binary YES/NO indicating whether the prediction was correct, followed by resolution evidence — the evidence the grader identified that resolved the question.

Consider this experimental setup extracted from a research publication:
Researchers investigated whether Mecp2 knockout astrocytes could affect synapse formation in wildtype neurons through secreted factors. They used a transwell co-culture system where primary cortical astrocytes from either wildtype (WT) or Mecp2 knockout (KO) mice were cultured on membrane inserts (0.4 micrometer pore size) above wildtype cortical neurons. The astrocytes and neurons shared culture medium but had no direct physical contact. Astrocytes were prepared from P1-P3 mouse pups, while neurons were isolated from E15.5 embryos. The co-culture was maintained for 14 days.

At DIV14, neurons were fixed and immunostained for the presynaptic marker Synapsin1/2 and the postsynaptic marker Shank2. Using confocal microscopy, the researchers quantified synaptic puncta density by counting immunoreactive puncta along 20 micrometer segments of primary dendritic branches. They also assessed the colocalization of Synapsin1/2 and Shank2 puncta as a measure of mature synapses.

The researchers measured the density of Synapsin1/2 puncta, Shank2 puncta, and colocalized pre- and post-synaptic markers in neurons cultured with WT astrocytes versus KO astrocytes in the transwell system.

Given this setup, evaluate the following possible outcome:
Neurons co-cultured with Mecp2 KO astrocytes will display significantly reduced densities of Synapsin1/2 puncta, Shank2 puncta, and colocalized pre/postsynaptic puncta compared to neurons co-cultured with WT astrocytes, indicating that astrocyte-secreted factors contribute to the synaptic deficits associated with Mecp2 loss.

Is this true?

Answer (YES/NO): YES